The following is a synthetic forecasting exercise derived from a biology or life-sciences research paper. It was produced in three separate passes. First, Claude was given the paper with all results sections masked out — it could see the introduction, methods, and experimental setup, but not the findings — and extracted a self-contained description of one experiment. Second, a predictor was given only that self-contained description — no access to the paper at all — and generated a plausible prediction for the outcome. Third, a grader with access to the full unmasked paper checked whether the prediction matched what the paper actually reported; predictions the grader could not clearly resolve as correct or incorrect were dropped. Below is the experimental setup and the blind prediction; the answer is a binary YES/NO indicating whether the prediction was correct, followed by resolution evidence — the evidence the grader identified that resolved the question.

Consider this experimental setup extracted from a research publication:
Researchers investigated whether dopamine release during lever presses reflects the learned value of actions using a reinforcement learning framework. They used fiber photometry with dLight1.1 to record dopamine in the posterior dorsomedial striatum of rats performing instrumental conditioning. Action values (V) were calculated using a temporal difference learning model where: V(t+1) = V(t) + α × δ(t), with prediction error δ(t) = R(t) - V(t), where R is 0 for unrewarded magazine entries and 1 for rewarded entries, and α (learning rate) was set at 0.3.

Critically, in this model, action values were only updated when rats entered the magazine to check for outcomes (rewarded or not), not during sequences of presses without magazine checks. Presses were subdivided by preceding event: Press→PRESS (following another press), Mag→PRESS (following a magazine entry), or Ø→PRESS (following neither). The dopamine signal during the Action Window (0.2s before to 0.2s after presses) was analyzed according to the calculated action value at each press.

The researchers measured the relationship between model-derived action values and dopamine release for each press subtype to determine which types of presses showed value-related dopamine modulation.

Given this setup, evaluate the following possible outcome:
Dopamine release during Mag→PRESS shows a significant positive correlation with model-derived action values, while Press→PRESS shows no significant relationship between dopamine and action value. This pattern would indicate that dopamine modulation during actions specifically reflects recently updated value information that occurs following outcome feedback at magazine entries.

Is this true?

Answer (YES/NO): YES